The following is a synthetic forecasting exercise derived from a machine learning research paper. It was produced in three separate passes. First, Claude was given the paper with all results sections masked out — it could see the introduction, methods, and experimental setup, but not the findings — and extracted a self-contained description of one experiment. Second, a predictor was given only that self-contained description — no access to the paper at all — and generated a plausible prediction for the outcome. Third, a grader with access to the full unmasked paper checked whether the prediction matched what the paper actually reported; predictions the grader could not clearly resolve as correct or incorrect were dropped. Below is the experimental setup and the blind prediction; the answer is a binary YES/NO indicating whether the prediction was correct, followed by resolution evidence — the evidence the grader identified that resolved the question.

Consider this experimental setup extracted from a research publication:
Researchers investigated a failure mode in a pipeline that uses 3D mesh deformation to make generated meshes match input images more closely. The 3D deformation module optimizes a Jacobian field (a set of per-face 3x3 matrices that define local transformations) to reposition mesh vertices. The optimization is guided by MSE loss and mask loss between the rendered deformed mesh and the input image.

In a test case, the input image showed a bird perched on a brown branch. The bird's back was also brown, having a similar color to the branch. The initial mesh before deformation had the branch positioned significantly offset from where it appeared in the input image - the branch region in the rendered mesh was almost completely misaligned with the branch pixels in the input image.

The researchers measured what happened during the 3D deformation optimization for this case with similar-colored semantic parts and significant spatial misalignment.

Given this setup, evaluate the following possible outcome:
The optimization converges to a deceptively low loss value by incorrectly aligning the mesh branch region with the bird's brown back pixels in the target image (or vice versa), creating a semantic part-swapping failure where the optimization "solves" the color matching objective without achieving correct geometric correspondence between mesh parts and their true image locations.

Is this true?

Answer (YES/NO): YES